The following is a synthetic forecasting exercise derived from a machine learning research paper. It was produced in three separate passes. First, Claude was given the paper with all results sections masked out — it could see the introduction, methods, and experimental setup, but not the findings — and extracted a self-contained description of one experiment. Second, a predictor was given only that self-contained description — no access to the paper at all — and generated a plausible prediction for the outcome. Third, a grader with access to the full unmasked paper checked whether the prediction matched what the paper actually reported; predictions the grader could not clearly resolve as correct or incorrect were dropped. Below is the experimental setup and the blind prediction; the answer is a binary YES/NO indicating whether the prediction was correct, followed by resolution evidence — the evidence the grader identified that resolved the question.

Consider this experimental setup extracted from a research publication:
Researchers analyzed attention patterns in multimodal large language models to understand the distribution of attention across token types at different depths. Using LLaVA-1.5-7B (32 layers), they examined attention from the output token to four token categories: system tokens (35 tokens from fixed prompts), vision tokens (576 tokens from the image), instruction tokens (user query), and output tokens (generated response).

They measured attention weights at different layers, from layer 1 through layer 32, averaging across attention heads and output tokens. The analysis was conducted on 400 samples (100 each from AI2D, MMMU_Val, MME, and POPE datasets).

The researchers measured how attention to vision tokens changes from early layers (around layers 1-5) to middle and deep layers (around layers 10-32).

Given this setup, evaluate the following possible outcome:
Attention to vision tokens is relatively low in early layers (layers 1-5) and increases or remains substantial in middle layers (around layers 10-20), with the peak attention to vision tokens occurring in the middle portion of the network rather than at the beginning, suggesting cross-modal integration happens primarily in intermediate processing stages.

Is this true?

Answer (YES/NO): NO